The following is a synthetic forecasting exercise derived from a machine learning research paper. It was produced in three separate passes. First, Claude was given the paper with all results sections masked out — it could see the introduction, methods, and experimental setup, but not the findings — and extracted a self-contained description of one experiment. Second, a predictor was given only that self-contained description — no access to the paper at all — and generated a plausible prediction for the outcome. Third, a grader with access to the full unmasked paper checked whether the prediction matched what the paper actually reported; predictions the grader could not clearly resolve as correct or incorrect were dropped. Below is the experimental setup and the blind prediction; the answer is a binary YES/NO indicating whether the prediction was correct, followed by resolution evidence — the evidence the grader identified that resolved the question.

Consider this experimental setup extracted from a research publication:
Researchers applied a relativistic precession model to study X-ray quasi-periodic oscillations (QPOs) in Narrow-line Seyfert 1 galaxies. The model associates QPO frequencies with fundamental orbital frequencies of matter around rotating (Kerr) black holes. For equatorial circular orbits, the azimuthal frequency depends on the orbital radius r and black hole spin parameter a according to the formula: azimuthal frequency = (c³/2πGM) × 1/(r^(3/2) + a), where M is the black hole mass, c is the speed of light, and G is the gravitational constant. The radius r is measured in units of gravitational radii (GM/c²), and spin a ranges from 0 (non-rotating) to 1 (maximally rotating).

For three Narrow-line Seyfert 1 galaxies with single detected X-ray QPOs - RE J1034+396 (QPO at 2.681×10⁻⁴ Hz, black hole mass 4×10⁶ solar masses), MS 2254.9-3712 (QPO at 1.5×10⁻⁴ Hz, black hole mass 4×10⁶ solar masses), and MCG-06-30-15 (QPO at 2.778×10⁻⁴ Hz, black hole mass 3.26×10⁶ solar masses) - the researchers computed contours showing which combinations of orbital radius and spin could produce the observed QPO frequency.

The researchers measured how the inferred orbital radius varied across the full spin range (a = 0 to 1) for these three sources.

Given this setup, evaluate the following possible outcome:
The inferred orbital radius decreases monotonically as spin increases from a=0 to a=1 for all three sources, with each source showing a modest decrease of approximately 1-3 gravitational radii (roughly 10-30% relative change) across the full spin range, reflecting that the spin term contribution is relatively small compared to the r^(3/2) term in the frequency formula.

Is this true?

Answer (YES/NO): NO